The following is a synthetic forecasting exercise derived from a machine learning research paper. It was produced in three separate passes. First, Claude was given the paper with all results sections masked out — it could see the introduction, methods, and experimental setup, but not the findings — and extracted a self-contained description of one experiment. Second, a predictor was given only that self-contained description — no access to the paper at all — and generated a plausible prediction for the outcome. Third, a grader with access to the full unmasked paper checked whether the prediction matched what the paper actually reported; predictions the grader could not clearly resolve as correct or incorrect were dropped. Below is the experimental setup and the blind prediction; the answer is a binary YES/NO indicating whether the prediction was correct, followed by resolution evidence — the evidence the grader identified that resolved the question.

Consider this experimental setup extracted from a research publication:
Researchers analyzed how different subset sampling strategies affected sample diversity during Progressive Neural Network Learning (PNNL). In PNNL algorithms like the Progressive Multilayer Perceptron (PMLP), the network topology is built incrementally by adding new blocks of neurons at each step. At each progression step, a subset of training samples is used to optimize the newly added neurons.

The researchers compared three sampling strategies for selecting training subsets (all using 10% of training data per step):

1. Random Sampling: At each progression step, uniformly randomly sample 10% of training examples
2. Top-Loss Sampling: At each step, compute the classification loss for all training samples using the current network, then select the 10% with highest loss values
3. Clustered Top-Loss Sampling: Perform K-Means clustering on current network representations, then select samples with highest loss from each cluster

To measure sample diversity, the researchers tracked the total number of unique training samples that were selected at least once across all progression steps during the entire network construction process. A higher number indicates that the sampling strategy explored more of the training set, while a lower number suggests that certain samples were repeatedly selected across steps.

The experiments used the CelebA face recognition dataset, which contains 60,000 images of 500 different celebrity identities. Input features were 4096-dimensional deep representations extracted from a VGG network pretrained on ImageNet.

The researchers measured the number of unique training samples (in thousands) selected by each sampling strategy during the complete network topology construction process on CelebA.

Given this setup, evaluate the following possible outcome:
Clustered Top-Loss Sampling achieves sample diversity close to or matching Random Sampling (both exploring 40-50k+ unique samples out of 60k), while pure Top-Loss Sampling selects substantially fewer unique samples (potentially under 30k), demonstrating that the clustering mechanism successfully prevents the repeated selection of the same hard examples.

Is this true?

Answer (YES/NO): NO